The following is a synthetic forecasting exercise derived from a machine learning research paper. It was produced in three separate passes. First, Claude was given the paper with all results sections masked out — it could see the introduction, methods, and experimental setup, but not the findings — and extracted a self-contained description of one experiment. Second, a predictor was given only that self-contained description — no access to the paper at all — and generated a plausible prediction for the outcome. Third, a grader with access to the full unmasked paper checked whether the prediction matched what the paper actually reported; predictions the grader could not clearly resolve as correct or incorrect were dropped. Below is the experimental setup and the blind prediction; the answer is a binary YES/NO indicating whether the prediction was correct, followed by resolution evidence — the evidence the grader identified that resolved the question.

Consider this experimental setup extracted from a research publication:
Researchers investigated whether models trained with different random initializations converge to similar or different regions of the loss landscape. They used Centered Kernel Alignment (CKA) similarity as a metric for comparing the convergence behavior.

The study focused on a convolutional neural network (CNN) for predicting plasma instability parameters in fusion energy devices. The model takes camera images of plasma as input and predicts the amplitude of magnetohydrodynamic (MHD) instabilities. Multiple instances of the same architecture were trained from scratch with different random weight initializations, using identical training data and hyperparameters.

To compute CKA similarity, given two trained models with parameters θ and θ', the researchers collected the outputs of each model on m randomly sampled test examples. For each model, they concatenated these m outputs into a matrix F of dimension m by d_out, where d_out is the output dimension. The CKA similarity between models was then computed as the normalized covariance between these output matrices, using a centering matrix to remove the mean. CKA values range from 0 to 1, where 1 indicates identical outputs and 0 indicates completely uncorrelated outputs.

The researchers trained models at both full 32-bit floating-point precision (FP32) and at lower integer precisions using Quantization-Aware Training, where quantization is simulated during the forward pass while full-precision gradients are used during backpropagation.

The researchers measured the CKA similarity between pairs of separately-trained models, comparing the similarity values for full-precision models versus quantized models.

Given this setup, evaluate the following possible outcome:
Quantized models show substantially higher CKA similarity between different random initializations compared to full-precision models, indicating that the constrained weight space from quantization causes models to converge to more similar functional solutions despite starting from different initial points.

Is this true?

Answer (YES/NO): YES